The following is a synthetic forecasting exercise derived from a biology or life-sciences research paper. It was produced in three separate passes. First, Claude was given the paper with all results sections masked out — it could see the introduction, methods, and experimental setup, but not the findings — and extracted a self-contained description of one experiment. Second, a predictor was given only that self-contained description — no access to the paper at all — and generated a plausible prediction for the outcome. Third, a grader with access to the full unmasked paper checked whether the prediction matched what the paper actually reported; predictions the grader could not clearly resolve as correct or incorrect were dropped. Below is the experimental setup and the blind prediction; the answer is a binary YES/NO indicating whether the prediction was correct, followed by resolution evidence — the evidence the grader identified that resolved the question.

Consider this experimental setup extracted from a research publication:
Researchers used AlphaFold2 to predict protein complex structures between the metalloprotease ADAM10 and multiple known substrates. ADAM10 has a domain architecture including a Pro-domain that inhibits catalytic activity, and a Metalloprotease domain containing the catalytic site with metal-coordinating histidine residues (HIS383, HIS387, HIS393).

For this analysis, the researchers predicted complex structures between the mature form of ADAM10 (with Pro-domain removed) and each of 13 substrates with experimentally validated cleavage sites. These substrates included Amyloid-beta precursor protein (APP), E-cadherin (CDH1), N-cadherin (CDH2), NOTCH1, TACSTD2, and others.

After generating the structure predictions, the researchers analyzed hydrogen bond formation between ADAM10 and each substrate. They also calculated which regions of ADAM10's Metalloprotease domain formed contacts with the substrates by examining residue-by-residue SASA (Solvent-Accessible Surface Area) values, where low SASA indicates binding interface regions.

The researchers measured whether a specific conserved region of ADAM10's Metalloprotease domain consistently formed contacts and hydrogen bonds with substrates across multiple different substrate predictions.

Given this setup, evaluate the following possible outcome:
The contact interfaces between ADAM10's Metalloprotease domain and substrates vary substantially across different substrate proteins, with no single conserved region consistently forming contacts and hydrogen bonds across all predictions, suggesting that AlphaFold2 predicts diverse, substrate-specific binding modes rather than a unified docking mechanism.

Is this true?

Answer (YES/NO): NO